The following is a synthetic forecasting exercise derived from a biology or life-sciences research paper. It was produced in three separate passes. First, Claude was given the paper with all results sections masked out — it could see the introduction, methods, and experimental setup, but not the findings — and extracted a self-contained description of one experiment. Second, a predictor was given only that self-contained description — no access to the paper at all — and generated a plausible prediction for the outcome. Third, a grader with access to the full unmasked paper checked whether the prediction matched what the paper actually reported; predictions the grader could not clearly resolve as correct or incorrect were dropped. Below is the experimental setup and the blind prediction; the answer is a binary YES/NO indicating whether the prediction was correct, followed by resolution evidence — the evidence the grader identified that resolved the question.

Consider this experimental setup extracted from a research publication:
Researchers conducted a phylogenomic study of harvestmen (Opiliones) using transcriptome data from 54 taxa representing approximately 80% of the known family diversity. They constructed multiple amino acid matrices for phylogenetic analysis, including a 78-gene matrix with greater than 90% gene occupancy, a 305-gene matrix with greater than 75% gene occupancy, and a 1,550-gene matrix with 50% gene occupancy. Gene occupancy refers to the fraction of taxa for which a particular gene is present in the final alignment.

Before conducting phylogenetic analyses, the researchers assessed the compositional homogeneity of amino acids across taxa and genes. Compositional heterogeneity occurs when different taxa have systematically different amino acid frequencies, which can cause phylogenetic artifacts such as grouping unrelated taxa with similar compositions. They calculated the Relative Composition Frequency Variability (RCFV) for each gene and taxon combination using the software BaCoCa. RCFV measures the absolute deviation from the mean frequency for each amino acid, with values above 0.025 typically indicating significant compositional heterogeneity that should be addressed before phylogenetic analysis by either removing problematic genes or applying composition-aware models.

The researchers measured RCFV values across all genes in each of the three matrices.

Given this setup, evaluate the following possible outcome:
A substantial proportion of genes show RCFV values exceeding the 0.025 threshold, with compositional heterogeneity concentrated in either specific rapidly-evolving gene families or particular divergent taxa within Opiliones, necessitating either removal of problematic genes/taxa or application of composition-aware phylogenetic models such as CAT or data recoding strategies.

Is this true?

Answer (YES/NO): NO